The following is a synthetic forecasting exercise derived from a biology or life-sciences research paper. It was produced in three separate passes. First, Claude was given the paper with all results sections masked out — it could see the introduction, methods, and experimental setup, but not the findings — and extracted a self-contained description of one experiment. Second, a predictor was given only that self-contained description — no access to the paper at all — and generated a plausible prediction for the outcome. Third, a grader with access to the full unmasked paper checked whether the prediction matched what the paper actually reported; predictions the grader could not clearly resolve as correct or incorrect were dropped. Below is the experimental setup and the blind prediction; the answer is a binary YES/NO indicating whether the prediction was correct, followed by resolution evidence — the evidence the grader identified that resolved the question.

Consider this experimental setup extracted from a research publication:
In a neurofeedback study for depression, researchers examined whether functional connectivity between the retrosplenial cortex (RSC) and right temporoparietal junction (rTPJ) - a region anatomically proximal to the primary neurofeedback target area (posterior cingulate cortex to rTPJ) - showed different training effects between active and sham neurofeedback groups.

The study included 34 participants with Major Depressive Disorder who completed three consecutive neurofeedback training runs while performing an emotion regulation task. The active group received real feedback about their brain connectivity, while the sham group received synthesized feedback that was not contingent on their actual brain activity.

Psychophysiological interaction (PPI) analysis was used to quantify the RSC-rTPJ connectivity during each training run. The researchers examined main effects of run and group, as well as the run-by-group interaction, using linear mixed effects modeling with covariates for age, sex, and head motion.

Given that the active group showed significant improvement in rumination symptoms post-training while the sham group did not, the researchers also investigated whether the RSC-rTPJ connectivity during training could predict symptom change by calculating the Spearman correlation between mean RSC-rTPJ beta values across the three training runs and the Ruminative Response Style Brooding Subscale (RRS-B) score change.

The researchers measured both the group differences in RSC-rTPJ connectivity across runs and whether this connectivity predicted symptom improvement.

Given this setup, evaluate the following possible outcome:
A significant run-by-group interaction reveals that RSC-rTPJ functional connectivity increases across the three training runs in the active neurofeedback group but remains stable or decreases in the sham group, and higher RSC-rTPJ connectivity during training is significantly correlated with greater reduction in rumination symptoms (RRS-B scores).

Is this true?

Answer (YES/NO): NO